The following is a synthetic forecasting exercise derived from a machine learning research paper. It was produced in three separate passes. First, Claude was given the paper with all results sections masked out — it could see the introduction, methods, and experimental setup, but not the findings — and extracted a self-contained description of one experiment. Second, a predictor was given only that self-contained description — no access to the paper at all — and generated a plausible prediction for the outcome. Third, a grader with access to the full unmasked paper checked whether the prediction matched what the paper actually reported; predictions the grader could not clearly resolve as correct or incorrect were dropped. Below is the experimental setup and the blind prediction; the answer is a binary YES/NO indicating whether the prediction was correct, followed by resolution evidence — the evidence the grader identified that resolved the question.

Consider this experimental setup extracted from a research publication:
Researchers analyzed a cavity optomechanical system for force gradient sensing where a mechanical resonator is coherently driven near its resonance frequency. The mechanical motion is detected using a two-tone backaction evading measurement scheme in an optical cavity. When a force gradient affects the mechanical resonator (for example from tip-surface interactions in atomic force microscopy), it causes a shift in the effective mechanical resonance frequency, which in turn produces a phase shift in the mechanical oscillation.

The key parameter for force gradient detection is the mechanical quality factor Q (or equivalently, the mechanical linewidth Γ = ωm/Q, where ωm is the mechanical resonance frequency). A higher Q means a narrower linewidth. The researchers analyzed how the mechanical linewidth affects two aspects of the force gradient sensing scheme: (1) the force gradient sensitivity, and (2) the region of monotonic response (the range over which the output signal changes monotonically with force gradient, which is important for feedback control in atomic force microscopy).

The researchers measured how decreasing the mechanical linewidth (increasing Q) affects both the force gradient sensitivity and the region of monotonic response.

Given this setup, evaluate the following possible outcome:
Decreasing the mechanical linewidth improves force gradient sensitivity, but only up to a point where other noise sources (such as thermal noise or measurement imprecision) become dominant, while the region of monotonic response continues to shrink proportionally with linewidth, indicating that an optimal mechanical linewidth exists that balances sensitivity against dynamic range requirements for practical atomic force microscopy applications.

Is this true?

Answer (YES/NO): NO